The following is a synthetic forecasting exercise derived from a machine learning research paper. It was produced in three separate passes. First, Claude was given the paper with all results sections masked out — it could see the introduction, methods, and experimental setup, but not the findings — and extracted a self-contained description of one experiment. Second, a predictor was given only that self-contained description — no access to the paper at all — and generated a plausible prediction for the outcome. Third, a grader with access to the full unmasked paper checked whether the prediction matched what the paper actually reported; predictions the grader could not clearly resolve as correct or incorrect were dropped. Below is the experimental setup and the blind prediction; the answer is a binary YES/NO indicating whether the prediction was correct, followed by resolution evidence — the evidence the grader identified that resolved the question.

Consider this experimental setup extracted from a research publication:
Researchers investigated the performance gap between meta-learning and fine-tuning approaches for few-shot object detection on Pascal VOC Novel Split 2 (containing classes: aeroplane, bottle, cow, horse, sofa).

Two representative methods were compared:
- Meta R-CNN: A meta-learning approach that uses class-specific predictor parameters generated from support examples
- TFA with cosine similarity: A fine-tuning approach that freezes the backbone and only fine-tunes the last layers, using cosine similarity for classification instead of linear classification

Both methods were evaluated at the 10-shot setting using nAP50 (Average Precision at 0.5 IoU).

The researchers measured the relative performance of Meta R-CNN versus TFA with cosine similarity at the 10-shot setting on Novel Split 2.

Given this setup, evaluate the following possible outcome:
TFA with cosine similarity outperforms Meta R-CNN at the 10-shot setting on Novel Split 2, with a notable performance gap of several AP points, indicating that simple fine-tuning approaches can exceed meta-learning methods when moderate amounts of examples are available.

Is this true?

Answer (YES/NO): NO